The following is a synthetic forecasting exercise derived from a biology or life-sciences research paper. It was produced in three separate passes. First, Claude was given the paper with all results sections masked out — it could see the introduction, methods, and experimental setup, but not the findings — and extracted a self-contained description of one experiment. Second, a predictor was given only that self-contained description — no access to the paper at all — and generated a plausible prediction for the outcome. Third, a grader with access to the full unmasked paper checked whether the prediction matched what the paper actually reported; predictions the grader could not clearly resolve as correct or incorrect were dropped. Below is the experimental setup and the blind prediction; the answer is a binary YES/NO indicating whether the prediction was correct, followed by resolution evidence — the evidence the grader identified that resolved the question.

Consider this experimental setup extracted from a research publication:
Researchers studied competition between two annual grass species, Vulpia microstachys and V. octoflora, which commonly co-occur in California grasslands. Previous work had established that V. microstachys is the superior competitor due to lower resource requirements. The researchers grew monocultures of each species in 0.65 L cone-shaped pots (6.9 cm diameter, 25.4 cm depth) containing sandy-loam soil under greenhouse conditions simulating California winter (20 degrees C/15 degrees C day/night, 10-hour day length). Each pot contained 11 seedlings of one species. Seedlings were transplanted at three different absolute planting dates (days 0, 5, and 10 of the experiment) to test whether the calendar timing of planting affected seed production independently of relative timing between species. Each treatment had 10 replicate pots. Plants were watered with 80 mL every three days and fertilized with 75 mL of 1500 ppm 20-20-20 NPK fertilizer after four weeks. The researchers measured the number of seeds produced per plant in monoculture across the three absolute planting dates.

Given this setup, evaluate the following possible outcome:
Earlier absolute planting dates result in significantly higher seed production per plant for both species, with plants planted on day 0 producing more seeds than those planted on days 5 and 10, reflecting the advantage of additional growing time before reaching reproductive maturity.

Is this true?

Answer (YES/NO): NO